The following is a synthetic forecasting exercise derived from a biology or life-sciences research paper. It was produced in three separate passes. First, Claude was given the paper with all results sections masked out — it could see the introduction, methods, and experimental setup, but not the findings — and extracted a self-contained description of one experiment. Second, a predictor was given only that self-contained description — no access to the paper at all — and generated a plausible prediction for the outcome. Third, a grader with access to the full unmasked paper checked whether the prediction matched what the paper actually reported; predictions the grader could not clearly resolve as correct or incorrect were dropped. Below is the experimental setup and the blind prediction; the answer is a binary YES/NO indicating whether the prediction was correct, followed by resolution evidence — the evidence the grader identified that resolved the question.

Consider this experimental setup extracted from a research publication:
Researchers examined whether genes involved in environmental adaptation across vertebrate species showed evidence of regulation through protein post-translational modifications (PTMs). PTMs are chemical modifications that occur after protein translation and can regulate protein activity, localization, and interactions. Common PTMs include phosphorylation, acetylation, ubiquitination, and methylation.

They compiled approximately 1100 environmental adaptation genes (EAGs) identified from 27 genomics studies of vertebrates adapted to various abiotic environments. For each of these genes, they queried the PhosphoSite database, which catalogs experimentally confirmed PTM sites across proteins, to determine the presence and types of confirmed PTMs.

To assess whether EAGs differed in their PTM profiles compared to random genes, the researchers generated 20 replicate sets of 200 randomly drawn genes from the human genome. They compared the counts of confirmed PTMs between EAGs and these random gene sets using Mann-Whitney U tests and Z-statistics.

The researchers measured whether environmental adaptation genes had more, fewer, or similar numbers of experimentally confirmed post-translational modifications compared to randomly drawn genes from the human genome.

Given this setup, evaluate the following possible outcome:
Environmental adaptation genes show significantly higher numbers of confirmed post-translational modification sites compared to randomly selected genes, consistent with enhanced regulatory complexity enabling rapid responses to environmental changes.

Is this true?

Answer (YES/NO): YES